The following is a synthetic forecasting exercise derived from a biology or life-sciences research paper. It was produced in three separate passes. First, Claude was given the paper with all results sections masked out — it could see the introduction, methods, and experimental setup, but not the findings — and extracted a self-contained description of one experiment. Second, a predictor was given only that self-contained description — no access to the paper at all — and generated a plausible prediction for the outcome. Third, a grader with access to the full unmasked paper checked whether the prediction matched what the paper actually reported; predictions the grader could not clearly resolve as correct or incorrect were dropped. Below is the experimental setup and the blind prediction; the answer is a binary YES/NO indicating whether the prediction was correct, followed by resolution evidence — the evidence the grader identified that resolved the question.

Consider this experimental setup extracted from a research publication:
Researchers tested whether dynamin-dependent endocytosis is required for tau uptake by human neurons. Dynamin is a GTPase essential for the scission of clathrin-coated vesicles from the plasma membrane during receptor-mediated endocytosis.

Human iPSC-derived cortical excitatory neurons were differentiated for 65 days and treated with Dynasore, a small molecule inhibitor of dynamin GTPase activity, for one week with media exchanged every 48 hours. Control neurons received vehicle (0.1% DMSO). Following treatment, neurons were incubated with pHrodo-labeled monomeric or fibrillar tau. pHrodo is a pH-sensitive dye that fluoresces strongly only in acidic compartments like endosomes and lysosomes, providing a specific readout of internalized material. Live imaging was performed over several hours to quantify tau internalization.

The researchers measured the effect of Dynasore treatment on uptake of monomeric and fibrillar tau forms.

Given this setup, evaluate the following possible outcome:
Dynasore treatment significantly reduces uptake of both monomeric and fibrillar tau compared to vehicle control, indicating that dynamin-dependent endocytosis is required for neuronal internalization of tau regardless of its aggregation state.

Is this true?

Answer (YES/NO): YES